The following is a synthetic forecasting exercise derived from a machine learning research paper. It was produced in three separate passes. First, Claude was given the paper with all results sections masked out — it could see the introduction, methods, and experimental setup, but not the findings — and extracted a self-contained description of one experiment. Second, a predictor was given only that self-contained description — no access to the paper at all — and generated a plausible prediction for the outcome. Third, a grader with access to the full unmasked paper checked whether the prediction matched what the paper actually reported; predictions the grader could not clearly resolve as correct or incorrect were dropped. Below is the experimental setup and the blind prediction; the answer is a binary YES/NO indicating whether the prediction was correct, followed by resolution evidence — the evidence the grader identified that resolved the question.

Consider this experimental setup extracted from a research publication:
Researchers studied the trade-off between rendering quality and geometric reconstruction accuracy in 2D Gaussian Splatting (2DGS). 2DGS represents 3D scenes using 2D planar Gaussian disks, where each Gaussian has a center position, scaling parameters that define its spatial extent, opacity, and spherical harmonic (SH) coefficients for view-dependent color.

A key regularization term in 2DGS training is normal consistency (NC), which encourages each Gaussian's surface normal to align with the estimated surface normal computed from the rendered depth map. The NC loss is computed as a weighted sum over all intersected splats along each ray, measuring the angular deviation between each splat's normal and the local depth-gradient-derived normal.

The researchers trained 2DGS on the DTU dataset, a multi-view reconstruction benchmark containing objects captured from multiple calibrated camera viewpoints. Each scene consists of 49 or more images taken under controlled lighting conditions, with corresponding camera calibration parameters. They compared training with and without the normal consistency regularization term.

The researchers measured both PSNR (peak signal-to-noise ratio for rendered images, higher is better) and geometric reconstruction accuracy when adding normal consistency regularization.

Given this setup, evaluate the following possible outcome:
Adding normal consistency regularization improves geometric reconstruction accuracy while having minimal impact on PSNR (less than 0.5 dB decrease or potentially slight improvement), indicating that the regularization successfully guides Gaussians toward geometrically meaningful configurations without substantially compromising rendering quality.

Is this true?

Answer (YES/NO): NO